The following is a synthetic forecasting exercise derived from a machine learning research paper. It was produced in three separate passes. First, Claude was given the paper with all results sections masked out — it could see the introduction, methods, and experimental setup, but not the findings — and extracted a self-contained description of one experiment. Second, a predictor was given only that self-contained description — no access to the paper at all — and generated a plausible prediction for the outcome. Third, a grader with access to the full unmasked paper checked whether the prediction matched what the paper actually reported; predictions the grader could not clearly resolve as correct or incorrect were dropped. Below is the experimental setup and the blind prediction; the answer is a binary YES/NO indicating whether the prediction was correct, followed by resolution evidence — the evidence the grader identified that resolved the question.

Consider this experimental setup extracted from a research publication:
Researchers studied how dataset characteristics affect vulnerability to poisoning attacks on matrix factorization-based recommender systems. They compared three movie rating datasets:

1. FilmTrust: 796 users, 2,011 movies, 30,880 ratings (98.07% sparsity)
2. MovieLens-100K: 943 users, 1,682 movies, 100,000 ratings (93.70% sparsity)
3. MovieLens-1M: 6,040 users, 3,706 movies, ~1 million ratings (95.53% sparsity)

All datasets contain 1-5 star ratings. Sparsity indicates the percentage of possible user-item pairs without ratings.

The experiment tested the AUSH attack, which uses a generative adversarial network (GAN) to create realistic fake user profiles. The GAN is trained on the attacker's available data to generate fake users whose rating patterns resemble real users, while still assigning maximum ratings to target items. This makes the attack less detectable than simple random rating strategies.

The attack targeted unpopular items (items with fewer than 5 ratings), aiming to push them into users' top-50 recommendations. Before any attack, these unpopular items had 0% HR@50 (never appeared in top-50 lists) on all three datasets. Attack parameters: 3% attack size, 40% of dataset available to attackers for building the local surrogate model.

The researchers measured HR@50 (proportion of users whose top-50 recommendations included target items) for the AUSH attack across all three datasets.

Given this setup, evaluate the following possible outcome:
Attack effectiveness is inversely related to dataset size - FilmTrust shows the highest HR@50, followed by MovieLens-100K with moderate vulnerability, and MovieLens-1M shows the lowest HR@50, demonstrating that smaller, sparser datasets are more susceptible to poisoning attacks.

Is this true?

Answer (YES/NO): NO